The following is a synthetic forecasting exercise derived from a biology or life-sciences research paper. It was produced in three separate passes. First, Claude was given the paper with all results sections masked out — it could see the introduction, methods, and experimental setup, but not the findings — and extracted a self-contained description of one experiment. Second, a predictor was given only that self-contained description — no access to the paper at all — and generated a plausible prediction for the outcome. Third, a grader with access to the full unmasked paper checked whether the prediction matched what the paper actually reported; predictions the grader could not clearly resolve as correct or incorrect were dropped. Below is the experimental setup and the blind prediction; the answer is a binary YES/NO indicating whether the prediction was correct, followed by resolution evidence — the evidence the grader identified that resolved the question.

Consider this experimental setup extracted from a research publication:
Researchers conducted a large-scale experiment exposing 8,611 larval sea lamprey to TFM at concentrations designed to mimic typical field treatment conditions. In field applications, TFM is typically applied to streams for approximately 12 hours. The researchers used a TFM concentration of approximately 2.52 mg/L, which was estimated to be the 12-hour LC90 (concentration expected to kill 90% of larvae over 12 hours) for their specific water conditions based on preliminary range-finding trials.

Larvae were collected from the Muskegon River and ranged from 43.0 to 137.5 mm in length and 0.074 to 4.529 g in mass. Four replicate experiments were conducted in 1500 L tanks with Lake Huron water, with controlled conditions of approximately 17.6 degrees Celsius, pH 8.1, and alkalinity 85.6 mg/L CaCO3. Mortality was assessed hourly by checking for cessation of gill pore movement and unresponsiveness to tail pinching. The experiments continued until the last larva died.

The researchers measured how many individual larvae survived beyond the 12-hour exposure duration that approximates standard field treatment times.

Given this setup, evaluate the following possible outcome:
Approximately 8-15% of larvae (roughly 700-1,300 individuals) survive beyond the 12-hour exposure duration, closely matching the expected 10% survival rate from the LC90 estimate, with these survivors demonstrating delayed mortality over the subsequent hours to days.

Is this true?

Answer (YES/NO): NO